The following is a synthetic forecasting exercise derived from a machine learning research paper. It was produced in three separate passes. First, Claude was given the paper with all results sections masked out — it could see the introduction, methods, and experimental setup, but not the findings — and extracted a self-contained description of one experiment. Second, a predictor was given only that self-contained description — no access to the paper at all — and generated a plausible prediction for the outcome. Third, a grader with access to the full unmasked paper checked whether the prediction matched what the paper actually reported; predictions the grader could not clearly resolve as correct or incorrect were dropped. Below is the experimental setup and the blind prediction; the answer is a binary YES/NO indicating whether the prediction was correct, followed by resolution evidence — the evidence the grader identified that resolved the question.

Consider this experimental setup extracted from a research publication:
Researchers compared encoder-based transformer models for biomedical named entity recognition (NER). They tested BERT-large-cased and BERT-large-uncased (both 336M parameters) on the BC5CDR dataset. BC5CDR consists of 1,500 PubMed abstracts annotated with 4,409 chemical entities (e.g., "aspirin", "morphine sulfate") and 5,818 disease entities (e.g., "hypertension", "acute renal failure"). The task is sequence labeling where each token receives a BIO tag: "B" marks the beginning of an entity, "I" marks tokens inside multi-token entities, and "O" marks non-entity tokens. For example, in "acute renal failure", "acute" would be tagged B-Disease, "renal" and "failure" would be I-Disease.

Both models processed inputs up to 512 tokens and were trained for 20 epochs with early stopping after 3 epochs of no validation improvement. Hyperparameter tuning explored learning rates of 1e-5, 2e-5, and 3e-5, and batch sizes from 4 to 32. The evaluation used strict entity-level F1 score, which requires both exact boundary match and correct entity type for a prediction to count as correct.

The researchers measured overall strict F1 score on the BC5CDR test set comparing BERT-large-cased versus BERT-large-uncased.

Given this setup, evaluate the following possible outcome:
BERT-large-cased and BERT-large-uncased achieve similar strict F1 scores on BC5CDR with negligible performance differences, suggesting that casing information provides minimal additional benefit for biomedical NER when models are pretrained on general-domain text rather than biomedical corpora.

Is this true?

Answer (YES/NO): NO